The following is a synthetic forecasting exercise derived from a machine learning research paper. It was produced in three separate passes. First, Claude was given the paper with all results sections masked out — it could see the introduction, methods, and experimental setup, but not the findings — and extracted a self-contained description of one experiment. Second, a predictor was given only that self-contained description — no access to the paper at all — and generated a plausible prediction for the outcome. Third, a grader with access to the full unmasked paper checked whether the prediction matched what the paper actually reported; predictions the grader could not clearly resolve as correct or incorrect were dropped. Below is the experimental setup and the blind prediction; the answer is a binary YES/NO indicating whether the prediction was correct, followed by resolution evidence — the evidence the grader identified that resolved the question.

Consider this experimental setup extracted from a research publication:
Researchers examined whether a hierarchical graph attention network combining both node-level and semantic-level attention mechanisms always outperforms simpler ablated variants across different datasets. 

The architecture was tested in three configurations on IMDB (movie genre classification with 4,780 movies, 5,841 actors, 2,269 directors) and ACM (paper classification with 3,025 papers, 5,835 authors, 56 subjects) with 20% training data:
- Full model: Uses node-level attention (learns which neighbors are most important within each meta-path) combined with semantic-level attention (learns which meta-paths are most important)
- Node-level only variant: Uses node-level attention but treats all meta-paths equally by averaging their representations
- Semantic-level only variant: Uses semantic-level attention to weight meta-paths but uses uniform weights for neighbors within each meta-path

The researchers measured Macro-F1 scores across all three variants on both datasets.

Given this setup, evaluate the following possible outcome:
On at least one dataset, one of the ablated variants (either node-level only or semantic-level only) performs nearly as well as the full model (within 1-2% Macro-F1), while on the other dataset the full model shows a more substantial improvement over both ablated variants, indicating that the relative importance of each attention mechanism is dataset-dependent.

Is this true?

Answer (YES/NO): NO